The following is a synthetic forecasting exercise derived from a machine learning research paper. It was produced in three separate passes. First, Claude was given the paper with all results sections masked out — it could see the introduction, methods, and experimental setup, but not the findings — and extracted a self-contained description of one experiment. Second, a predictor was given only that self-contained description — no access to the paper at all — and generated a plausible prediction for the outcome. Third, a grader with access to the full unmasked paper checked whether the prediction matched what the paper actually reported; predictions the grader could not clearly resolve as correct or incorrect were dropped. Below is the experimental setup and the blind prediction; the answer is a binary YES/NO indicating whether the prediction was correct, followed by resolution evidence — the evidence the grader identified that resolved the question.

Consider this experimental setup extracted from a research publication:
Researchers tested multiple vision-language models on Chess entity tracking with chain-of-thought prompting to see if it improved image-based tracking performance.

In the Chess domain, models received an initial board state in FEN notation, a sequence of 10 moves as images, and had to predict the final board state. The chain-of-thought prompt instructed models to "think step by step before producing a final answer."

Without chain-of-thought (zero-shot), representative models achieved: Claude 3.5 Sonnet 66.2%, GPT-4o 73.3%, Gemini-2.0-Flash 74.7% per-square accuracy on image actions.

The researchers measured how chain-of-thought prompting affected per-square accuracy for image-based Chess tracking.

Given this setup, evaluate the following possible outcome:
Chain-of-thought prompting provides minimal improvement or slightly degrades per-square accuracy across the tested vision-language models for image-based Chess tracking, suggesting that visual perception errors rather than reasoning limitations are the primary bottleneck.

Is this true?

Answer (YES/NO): NO